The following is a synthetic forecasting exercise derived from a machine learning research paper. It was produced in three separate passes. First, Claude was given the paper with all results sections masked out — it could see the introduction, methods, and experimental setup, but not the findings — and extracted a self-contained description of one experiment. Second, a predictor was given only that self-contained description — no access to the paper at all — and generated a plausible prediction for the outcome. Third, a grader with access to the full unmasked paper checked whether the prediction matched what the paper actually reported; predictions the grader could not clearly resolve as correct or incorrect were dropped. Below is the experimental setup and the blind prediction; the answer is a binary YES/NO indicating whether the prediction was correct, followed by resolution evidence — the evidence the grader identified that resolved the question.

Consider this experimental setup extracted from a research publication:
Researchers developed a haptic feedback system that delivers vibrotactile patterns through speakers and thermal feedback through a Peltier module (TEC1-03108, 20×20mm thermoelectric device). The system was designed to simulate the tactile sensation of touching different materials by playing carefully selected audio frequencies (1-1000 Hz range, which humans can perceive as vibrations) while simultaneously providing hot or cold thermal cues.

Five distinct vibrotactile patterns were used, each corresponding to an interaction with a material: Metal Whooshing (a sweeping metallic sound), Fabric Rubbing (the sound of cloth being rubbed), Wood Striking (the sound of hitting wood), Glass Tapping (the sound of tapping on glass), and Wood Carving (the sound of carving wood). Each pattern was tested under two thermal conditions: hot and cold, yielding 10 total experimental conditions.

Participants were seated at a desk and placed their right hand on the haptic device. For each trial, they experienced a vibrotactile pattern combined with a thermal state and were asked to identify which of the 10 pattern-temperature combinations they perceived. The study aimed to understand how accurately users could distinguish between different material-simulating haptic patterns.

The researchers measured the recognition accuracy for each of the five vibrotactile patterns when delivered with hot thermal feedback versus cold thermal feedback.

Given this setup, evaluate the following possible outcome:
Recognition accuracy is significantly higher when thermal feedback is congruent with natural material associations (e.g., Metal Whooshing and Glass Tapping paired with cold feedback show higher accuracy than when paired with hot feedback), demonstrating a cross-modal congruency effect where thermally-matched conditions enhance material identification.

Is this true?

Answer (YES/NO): NO